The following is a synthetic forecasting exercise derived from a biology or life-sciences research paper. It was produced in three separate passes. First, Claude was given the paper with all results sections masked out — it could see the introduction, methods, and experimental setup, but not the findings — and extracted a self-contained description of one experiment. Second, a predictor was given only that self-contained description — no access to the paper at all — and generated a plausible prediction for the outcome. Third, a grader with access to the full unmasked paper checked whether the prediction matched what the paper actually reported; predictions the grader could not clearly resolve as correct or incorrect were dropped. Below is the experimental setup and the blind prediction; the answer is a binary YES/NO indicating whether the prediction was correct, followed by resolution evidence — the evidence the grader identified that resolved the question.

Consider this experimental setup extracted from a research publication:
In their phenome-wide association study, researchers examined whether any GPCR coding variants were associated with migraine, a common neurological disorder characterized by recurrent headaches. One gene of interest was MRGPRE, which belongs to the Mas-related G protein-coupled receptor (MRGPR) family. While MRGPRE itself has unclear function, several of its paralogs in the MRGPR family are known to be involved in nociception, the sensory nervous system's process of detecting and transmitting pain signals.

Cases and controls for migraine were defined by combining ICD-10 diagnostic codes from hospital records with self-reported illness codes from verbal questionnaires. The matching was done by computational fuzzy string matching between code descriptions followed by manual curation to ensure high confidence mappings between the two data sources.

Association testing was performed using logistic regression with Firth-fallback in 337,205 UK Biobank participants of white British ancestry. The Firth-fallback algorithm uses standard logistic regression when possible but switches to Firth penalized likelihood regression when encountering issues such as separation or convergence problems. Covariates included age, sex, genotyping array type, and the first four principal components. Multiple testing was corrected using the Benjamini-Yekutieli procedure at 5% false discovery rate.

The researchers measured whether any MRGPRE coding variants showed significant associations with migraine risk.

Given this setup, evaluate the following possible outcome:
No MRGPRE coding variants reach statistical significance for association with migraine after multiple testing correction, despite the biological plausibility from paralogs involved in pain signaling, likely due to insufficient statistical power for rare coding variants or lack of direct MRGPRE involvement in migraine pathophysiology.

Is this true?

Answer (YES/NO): NO